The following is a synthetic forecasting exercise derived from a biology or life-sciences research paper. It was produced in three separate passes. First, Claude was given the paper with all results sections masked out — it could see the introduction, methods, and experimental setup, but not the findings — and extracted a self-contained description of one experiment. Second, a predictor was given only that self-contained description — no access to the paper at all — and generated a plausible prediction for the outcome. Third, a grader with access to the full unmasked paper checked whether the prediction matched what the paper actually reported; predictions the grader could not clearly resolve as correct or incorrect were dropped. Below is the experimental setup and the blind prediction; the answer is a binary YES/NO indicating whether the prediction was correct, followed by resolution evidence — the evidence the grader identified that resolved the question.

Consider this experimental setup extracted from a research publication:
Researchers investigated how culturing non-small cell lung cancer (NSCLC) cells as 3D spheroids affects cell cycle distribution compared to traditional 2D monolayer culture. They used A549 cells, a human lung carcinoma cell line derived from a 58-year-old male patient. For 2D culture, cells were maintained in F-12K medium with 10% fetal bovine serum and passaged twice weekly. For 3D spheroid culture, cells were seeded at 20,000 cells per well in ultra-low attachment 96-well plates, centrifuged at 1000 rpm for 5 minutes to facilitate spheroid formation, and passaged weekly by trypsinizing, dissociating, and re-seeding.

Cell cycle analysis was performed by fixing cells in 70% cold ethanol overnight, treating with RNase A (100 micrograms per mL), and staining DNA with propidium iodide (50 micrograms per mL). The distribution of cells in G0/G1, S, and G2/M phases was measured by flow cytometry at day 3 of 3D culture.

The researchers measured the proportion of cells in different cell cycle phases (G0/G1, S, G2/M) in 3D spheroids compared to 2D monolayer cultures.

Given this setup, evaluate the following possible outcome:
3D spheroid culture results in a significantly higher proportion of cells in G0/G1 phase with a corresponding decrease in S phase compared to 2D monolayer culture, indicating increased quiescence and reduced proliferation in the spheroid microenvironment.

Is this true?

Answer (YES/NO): YES